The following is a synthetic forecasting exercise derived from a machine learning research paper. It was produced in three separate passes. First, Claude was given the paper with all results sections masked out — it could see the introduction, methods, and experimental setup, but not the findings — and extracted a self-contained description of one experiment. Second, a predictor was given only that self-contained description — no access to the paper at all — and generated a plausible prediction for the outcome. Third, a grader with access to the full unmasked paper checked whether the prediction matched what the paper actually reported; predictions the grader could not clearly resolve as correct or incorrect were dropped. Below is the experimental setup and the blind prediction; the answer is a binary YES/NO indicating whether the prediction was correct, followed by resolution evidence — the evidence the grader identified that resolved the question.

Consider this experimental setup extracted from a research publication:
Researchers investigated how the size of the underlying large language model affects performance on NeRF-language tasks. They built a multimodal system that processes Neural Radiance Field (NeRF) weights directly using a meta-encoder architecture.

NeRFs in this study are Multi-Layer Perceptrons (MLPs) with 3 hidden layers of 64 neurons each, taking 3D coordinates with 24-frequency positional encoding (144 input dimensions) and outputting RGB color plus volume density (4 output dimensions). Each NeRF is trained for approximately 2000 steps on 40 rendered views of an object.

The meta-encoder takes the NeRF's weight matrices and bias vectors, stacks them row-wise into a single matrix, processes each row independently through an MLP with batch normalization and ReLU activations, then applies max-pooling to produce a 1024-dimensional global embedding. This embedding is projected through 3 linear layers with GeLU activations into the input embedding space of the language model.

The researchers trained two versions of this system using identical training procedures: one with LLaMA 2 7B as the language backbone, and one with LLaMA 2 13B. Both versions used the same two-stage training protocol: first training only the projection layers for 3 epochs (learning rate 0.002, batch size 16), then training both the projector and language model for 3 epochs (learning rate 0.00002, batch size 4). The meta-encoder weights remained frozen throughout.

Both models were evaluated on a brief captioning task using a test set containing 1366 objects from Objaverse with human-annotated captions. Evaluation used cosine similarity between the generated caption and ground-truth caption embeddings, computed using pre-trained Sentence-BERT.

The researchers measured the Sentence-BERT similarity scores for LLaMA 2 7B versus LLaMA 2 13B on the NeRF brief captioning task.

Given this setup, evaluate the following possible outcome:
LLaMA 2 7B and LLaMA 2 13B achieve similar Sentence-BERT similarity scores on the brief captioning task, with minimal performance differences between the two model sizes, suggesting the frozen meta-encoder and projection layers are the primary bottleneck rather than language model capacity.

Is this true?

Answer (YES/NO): YES